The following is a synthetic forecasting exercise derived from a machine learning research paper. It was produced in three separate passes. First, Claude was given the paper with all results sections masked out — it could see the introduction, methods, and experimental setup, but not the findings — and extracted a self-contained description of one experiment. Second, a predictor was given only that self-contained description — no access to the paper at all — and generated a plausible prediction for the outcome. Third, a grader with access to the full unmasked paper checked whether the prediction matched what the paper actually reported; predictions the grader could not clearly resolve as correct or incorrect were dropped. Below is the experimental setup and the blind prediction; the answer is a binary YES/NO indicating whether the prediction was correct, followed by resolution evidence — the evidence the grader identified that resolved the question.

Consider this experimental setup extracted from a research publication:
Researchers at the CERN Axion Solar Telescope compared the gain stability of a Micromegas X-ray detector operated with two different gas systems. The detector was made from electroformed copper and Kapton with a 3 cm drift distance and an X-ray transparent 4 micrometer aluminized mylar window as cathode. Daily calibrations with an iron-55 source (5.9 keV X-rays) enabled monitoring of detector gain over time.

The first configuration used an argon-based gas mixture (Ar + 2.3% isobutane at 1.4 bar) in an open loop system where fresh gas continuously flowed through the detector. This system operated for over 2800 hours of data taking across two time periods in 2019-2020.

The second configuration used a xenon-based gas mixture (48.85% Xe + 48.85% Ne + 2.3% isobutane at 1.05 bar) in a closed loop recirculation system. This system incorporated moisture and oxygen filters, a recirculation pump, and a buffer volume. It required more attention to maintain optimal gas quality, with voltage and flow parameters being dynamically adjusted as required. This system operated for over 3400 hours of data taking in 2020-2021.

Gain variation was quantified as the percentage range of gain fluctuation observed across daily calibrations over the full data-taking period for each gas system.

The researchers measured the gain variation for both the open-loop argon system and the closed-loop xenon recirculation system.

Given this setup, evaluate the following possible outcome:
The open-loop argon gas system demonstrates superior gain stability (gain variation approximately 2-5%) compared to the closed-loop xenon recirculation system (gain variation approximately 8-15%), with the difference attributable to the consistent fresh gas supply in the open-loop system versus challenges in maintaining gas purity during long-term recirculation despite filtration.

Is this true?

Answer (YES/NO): NO